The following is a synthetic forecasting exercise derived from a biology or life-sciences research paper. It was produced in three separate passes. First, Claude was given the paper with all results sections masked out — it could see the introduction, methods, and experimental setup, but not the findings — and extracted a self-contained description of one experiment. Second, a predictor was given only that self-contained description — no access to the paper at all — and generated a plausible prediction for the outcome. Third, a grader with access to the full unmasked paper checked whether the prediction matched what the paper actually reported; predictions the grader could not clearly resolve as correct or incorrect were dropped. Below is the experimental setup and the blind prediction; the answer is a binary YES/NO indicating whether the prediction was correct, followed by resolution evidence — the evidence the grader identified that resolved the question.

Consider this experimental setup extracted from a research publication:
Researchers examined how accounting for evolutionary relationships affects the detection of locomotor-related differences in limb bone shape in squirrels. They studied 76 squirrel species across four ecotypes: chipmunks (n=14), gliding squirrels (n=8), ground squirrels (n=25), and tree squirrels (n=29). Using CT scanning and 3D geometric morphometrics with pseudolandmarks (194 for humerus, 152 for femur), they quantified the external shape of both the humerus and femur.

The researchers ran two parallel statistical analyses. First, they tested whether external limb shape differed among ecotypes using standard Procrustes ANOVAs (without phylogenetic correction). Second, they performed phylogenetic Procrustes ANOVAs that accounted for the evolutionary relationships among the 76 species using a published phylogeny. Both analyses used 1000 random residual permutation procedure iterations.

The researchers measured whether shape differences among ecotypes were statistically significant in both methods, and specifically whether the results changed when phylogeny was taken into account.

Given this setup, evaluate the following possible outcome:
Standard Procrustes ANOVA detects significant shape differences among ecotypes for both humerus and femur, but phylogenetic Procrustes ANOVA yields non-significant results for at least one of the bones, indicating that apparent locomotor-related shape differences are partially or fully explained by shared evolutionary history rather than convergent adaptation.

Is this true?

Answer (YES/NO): YES